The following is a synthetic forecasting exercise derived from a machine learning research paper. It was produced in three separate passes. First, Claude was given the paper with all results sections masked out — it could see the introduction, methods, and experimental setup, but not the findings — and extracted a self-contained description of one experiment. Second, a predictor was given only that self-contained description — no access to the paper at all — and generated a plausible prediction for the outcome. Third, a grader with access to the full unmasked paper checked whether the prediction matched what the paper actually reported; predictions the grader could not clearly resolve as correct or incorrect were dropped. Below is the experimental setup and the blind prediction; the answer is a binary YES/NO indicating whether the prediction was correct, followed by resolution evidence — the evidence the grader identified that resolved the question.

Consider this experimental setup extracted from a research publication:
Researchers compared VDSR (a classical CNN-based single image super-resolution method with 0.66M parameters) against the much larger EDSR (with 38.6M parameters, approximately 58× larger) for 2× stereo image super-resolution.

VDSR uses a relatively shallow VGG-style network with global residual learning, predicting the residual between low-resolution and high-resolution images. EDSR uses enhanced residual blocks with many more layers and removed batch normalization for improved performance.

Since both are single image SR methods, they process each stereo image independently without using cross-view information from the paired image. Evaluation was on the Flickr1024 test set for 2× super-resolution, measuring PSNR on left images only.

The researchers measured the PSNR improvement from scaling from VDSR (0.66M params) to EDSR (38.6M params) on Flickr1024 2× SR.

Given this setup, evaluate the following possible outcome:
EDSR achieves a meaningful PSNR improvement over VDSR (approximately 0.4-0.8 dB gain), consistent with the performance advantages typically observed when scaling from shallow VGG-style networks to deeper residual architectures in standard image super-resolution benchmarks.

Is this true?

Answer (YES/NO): NO